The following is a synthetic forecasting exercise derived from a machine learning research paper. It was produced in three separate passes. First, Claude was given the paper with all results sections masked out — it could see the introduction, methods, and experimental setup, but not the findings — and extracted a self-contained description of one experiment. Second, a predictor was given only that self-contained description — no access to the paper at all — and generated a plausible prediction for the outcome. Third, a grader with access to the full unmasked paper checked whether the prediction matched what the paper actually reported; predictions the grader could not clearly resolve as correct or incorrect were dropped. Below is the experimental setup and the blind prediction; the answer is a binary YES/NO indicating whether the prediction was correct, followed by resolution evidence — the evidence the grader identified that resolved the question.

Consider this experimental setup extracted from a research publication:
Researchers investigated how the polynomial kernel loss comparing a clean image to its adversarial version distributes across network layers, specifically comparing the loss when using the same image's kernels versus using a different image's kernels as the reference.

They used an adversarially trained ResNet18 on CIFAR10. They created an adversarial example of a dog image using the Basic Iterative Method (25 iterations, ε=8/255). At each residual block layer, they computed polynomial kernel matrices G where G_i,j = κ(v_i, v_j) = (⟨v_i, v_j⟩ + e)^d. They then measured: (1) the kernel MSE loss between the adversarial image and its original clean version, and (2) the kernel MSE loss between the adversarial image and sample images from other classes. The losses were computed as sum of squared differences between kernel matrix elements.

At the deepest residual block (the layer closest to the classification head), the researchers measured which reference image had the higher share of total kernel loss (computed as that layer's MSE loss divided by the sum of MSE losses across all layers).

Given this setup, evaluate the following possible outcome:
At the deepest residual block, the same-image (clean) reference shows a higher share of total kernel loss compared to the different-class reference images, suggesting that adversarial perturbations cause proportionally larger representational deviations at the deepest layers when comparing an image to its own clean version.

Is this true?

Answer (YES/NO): YES